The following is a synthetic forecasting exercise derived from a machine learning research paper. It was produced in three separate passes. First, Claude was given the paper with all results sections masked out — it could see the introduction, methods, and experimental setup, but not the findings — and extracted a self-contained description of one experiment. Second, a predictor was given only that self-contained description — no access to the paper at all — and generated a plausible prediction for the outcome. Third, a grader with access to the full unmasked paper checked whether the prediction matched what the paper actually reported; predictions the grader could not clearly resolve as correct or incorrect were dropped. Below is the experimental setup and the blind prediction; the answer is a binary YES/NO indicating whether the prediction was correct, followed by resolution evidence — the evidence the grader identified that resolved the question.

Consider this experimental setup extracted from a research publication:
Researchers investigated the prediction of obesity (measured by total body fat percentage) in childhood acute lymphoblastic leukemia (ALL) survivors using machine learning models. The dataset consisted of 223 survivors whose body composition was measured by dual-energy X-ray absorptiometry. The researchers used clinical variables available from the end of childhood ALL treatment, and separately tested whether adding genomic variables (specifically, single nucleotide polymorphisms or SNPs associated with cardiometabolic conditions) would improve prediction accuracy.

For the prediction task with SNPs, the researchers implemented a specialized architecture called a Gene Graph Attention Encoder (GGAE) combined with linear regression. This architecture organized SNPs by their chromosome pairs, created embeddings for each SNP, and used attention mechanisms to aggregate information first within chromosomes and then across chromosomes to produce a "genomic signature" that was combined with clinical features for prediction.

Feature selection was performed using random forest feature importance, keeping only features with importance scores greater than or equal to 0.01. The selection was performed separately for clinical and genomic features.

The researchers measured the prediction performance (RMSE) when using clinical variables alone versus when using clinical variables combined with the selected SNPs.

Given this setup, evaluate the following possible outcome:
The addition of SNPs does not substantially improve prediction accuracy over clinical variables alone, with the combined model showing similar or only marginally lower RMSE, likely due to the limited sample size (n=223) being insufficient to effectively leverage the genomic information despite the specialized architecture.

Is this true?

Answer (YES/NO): YES